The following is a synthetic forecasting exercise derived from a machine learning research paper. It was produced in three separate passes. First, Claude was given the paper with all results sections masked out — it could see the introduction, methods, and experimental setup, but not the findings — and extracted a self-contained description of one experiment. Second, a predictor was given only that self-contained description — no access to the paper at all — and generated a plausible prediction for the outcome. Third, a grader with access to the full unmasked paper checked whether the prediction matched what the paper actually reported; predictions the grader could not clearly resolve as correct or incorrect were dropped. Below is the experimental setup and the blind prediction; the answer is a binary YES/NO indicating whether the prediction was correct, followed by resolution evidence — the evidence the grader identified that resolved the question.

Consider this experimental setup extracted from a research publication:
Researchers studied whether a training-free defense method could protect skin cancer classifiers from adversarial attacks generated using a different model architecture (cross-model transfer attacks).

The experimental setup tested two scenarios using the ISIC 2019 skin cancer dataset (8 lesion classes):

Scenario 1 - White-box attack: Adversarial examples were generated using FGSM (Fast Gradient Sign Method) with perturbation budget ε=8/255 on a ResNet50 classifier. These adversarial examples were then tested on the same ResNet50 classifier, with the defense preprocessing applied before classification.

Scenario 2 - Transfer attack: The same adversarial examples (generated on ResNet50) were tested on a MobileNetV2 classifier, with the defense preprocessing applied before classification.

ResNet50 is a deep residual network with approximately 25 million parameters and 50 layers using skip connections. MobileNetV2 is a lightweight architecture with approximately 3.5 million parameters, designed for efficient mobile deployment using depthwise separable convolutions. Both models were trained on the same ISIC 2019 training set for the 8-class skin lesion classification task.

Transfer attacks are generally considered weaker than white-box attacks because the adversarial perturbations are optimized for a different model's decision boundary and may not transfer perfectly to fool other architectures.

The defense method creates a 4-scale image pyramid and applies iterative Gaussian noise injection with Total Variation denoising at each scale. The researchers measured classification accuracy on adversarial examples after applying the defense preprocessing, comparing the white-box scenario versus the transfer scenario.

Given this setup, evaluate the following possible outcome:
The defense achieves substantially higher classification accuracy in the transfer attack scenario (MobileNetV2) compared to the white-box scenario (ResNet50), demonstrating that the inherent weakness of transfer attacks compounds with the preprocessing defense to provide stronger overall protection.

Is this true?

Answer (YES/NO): NO